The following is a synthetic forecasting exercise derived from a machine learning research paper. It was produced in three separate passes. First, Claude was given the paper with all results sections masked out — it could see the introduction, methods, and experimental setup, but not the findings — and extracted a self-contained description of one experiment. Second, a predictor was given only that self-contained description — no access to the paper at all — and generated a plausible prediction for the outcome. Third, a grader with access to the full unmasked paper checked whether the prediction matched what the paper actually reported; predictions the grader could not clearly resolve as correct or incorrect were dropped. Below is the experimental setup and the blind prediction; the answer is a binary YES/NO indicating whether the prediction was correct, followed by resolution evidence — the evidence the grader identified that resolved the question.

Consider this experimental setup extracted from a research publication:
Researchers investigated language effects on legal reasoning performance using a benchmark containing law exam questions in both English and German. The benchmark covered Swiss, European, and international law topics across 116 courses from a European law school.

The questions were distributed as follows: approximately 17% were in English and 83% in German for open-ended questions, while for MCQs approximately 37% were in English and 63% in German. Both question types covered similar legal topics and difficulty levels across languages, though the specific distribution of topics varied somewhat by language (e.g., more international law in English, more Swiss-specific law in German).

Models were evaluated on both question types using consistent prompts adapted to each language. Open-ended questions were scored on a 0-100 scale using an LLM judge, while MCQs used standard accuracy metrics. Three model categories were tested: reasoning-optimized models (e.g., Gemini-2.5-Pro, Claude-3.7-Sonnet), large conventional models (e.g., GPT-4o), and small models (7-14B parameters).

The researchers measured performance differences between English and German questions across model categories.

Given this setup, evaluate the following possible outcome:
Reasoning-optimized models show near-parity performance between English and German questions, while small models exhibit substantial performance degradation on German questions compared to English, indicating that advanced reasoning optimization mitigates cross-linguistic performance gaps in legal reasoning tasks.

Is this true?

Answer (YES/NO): NO